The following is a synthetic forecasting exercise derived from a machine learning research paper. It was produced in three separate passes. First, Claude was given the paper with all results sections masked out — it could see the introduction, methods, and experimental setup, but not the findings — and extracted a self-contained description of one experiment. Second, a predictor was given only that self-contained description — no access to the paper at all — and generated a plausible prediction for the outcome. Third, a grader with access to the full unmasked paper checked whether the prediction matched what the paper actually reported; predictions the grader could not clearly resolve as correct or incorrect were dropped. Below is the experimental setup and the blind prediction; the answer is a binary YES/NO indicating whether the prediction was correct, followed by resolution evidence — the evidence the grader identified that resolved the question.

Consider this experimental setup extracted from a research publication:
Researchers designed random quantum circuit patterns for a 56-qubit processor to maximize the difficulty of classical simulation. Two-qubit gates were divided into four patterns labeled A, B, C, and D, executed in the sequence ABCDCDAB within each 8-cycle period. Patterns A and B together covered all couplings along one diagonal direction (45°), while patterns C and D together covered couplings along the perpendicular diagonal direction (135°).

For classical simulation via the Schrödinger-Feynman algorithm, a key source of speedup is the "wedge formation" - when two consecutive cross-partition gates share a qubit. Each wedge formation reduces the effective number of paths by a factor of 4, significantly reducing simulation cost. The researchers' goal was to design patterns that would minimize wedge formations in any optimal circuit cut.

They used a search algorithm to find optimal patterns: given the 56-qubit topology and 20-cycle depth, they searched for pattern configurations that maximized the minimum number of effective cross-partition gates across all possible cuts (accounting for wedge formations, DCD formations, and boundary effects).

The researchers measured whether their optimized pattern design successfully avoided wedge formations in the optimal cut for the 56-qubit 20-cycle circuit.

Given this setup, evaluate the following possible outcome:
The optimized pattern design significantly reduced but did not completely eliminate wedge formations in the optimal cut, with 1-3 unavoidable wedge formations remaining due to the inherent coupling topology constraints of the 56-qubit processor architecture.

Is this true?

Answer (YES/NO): NO